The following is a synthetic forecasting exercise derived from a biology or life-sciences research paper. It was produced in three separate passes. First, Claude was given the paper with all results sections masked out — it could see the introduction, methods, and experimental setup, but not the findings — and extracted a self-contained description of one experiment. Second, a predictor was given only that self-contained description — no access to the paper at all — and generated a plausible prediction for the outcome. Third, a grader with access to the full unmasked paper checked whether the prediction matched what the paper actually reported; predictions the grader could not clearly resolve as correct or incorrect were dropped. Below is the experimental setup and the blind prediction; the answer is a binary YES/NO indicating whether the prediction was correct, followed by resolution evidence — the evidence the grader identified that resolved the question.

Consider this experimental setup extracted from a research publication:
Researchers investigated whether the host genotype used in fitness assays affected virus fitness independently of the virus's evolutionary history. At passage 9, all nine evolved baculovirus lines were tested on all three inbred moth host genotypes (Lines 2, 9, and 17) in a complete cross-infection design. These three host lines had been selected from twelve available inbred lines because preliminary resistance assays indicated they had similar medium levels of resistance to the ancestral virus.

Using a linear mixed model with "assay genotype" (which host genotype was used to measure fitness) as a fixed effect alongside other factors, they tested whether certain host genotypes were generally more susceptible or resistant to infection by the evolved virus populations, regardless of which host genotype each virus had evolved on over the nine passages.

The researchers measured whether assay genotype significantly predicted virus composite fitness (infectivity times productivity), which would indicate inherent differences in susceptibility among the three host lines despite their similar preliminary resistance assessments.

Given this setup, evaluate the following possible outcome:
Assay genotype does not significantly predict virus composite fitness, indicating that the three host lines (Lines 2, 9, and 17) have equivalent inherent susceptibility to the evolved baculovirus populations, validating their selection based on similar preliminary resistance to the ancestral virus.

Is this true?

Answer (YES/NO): NO